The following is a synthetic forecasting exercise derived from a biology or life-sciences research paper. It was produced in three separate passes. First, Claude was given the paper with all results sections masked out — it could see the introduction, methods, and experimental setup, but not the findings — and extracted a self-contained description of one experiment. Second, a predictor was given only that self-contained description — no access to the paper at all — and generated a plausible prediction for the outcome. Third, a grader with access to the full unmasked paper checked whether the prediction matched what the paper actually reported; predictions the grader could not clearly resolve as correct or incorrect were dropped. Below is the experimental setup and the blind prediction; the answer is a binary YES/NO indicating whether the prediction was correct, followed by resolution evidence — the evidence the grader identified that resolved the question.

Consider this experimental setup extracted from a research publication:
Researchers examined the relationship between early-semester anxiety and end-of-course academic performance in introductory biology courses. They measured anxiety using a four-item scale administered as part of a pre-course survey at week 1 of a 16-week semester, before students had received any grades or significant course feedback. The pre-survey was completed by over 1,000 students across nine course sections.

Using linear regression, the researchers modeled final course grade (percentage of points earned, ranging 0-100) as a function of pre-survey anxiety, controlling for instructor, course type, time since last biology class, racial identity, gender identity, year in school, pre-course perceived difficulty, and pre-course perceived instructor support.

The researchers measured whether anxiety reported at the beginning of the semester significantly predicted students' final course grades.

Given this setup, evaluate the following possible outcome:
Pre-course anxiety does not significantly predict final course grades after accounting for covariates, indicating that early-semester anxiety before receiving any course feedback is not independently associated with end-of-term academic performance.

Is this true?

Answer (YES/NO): YES